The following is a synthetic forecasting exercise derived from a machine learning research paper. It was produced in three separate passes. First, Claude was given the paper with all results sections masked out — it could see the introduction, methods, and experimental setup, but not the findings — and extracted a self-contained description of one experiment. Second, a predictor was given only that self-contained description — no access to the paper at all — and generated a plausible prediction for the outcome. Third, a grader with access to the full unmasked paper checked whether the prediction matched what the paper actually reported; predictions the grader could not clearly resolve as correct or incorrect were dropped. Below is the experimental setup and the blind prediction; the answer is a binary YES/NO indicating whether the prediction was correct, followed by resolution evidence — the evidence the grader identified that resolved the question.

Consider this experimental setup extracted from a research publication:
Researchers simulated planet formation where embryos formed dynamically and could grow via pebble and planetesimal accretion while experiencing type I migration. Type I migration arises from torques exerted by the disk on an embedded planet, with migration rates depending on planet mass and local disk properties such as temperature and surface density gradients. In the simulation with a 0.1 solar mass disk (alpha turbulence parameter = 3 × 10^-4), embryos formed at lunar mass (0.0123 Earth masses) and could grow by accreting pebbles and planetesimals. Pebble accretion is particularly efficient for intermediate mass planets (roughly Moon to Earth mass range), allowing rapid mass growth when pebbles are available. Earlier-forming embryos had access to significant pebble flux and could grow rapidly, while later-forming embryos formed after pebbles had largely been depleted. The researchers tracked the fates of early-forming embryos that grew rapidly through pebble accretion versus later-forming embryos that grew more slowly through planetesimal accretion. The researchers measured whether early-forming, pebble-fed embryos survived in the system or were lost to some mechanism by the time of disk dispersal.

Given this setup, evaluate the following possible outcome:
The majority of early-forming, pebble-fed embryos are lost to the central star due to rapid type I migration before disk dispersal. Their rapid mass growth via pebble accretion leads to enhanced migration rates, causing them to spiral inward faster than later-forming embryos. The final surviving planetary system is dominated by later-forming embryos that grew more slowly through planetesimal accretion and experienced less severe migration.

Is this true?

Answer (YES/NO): YES